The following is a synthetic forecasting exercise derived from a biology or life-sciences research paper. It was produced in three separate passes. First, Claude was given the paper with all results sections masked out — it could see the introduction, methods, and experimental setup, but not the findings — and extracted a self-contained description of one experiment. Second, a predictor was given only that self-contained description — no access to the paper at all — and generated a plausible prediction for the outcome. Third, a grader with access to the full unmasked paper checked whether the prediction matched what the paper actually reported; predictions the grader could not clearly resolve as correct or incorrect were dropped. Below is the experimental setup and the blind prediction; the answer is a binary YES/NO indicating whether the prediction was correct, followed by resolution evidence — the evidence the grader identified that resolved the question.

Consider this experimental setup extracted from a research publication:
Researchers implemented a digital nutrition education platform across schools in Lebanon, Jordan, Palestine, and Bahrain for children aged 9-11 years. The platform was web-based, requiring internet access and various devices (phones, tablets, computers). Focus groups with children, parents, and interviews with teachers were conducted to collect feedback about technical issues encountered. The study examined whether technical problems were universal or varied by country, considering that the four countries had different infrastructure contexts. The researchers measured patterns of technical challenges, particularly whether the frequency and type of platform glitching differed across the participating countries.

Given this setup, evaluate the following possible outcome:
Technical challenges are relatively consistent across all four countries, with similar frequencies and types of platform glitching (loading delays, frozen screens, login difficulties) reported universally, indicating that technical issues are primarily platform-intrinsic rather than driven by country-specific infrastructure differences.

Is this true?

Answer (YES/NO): NO